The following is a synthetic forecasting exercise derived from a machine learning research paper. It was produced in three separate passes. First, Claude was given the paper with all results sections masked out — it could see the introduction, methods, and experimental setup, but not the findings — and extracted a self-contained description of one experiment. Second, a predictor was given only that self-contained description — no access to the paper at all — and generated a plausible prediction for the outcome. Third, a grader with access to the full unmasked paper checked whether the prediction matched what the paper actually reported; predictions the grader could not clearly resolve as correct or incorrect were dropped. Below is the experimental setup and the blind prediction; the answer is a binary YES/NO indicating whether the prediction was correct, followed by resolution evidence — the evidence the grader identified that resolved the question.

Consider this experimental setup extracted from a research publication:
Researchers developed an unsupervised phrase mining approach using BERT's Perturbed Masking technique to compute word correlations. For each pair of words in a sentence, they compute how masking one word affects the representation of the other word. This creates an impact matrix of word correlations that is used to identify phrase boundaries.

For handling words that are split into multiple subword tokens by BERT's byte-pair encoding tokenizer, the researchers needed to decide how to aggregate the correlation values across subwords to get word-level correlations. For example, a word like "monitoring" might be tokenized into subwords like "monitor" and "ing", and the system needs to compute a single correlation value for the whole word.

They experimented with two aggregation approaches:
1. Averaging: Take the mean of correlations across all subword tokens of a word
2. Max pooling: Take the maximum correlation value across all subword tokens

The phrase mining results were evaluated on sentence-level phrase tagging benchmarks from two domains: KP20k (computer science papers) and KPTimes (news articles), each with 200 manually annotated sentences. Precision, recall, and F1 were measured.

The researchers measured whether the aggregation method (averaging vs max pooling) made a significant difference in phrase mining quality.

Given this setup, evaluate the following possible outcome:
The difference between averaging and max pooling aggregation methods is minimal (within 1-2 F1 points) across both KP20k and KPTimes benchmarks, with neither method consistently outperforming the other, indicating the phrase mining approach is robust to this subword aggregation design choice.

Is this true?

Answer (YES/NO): YES